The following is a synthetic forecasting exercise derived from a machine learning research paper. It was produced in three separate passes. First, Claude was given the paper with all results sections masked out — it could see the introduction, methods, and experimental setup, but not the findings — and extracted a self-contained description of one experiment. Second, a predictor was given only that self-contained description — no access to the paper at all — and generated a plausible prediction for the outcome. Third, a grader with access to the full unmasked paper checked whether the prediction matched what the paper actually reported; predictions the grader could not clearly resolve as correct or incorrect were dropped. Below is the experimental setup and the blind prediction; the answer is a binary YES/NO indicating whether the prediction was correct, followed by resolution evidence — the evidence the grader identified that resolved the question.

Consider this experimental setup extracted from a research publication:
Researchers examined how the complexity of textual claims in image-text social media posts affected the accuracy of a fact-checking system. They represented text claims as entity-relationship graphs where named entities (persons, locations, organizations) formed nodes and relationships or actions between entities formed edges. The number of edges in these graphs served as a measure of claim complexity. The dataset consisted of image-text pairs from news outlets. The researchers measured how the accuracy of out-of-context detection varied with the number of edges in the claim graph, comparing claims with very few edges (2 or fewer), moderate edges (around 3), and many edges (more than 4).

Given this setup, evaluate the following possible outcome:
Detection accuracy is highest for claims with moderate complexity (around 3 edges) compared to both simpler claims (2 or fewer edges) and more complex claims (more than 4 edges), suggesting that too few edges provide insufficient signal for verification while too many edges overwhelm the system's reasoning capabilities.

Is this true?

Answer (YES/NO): YES